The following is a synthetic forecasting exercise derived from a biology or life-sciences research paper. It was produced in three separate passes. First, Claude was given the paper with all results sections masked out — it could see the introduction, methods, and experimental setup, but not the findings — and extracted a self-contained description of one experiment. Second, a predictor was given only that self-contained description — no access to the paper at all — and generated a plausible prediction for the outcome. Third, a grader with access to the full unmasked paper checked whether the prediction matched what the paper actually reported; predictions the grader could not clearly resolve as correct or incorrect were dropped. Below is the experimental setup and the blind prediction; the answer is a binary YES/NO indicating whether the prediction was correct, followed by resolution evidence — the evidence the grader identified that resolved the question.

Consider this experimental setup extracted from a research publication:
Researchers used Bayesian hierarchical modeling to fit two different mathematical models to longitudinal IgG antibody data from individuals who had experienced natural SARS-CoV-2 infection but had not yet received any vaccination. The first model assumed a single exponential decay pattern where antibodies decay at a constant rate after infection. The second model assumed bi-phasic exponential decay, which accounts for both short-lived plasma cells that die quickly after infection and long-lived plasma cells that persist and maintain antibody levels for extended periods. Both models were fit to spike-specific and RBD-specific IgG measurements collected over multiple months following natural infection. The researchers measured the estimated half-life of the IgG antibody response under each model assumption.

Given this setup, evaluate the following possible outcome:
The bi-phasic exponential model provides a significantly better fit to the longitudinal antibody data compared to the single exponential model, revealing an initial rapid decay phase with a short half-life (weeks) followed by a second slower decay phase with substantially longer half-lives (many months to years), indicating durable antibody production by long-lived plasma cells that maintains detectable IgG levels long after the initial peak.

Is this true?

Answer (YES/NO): NO